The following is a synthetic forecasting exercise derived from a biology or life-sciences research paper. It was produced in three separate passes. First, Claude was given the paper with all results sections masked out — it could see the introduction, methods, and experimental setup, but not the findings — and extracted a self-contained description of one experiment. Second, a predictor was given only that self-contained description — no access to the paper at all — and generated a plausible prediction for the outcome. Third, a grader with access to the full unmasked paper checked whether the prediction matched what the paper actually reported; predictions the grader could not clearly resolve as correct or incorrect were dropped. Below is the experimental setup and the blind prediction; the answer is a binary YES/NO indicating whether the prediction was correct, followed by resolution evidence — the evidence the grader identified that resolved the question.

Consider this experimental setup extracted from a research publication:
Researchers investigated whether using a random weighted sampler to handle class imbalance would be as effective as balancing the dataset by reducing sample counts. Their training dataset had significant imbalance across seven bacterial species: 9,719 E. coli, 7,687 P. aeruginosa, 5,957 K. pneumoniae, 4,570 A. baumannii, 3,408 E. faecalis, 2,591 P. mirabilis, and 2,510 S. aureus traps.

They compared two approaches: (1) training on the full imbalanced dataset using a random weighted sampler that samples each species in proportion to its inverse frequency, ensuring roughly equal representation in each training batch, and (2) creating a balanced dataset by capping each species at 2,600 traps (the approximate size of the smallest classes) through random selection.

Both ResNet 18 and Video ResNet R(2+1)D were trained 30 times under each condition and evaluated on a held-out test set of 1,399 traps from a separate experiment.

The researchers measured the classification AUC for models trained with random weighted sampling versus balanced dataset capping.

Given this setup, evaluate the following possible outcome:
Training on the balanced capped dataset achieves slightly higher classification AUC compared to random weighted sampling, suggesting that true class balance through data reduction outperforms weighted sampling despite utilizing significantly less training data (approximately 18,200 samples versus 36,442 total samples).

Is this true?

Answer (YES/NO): YES